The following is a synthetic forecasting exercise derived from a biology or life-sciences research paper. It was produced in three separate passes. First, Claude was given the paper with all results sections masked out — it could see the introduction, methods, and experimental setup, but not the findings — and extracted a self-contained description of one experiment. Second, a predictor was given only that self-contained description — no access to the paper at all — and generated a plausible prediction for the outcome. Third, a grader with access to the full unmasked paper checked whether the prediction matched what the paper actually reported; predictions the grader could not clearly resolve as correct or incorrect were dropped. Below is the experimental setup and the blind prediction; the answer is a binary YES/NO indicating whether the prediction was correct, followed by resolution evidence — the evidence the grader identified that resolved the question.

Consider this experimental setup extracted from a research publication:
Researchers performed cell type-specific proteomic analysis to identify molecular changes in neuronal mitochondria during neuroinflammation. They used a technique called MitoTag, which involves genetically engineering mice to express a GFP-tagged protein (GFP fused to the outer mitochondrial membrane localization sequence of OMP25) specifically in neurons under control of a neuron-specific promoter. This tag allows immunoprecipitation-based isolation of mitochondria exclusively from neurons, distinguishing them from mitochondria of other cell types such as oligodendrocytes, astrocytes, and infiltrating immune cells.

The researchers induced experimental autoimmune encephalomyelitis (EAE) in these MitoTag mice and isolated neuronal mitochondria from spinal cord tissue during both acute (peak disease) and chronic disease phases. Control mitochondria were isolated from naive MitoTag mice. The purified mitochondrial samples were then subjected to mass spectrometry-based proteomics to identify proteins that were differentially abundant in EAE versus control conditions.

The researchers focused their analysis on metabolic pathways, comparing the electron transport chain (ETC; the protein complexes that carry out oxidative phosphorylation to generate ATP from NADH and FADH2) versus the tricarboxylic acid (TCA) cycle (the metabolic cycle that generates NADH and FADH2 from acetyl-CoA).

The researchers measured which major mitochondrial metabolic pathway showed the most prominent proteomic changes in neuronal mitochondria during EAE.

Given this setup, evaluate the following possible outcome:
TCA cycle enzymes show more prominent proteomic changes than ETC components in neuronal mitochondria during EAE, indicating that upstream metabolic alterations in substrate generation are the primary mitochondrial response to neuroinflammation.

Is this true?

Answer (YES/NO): NO